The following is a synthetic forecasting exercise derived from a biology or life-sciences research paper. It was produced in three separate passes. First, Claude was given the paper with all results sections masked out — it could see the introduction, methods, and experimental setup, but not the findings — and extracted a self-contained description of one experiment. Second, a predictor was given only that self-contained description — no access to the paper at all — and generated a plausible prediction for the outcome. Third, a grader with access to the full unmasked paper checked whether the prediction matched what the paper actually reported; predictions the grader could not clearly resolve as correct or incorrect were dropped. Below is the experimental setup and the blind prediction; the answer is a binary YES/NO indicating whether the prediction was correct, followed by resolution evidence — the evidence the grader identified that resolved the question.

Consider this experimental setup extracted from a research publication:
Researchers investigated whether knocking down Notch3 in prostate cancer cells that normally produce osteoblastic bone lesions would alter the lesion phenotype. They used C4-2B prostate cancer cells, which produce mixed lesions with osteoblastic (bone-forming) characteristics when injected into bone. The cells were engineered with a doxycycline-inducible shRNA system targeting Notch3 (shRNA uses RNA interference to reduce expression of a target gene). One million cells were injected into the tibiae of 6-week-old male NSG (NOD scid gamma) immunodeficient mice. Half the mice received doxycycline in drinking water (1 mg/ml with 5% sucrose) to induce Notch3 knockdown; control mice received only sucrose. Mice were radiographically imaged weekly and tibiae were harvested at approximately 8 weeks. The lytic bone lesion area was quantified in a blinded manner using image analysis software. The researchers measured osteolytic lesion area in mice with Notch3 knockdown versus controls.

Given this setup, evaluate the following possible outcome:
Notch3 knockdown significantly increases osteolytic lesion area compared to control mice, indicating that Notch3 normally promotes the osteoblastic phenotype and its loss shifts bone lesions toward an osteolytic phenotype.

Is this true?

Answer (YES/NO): YES